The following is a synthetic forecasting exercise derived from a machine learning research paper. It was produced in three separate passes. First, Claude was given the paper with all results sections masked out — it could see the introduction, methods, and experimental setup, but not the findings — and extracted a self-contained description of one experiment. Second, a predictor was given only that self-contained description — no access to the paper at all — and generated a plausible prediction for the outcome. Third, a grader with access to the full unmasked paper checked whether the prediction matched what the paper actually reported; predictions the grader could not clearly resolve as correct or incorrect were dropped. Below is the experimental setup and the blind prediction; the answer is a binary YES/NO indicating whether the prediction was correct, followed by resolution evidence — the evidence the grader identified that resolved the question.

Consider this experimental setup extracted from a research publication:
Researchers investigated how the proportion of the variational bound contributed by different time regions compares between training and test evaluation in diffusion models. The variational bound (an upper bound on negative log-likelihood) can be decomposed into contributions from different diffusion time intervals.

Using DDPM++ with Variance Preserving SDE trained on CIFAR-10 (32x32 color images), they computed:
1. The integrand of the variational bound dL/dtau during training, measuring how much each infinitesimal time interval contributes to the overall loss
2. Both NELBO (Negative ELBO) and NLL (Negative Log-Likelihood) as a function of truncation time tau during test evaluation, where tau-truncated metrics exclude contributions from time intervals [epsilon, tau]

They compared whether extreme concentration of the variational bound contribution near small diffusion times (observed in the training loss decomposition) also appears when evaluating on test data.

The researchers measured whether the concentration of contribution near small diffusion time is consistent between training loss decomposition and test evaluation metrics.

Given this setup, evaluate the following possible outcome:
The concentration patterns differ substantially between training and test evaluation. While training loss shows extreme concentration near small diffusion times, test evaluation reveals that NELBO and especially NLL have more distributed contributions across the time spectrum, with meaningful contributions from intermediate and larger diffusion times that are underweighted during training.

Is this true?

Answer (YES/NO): NO